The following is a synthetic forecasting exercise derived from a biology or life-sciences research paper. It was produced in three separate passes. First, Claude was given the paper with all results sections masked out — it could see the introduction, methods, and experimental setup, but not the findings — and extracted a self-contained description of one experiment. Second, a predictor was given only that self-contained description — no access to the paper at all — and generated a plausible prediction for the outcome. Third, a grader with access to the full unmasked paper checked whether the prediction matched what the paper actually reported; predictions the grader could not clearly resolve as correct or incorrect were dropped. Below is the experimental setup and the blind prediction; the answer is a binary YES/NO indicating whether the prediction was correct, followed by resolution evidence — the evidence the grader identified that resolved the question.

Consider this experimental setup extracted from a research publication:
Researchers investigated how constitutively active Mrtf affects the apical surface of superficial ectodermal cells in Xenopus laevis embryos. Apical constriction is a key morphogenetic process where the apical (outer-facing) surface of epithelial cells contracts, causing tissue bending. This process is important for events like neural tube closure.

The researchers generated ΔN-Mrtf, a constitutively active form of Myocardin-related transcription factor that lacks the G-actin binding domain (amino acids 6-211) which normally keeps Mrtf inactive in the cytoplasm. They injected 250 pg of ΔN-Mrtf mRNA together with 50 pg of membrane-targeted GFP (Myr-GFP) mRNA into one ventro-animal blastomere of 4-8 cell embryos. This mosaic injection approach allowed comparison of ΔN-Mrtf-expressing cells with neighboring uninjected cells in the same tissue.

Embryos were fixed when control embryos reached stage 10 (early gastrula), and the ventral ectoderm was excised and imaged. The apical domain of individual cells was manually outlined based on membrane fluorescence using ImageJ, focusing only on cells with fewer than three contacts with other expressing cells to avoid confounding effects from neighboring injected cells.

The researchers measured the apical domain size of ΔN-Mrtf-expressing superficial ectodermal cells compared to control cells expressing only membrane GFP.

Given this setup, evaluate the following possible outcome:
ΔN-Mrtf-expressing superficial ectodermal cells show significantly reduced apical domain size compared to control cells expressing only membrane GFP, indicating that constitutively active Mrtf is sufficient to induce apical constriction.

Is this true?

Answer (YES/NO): YES